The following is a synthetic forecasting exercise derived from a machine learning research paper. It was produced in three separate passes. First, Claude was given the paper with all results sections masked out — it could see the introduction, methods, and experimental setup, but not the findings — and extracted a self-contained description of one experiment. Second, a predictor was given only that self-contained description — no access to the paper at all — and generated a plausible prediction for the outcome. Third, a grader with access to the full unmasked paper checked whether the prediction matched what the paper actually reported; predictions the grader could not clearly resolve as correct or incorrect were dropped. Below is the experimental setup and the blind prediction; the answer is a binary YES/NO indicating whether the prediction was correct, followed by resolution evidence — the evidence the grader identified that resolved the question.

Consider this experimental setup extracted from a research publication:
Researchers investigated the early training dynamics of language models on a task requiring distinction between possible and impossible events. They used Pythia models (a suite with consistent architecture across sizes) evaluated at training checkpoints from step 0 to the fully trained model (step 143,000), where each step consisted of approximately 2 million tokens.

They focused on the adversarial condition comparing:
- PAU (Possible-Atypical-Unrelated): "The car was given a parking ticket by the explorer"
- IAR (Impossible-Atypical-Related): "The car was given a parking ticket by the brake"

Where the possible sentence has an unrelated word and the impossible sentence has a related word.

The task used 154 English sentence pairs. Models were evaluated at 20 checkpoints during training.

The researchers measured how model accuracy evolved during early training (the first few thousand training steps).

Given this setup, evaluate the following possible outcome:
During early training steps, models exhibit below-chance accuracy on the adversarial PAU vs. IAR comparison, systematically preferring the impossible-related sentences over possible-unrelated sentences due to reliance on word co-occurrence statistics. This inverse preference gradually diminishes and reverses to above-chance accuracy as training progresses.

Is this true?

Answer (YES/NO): NO